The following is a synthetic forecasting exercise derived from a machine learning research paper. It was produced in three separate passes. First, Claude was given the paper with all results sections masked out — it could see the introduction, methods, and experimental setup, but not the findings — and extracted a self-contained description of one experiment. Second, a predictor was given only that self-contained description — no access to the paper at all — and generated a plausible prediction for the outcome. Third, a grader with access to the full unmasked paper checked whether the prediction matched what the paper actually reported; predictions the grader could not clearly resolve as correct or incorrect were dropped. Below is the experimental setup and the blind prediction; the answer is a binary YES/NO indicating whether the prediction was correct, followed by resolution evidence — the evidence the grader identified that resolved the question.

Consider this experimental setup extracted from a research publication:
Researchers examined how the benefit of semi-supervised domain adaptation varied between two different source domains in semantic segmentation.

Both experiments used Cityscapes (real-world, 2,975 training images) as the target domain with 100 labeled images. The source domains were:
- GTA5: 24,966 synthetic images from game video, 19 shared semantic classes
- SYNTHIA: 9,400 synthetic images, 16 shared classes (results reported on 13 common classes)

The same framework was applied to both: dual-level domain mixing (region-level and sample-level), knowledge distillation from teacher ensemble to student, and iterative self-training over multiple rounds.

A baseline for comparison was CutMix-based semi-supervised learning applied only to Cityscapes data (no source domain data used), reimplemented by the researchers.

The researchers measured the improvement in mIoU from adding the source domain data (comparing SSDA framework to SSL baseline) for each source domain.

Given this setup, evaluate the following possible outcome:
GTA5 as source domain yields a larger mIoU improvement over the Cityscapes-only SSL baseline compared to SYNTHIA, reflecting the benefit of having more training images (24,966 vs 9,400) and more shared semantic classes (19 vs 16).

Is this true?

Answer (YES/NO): YES